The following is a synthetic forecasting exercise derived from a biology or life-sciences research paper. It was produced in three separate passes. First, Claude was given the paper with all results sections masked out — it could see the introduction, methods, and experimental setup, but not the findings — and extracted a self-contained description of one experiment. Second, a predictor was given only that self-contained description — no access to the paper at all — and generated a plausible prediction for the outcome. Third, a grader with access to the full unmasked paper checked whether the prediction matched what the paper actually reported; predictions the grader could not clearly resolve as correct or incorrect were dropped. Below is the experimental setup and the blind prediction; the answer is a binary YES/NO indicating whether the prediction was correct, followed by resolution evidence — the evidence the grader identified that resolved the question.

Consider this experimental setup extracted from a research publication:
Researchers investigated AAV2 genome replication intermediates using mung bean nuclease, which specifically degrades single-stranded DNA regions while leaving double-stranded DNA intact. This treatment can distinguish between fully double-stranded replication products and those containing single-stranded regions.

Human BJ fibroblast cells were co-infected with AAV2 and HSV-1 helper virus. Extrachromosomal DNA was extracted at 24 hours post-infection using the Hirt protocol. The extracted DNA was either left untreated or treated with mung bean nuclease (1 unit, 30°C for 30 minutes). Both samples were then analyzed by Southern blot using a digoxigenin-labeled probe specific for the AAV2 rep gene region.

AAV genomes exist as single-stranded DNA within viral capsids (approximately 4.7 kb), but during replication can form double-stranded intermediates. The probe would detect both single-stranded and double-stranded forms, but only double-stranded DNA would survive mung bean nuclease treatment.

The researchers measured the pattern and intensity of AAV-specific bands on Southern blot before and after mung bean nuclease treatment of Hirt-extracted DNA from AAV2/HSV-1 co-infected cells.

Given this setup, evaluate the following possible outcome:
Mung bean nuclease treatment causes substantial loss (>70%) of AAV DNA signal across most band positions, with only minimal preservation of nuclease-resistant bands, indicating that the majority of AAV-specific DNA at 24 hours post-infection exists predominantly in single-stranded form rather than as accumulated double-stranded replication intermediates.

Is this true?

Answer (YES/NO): NO